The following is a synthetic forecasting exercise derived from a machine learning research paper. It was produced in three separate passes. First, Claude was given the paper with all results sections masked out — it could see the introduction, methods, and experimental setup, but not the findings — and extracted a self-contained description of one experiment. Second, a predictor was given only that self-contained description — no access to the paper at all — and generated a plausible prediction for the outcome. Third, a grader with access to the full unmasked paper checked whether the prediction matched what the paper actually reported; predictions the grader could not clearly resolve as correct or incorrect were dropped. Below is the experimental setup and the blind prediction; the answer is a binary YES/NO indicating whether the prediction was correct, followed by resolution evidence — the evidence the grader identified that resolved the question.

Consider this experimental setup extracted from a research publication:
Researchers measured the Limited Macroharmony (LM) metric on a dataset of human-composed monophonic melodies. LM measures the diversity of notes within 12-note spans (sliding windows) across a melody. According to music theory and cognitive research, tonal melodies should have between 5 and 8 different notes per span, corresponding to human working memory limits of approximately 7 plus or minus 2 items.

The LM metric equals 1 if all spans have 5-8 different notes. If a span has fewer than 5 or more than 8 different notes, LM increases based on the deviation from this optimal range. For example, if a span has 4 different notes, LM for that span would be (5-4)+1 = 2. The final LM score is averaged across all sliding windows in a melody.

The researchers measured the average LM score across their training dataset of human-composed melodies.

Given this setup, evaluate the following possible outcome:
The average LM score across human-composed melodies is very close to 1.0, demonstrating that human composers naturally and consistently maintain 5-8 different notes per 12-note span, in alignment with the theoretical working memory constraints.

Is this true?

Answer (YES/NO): NO